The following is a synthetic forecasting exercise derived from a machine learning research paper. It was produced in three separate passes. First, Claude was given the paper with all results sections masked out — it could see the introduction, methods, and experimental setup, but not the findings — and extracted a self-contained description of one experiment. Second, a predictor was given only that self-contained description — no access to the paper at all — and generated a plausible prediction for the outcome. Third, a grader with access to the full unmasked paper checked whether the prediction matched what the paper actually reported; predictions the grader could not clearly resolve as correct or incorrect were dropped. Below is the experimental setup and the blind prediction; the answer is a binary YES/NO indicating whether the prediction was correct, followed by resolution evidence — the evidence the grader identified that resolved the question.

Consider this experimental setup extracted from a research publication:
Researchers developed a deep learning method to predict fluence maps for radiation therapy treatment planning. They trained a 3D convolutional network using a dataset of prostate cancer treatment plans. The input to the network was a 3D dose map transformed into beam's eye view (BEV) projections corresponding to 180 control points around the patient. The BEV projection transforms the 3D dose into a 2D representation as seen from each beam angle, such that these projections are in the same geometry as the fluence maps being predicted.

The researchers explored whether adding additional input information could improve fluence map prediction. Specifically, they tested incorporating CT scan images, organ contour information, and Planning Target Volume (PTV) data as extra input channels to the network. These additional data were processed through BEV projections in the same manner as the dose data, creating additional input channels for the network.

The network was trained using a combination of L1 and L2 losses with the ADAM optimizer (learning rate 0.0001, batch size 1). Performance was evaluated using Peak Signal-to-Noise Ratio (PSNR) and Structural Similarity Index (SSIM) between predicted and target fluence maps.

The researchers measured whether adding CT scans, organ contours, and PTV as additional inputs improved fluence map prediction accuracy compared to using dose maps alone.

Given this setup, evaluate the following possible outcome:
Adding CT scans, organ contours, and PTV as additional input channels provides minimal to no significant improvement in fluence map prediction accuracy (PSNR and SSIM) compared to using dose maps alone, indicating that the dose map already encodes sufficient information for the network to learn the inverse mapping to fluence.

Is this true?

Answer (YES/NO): YES